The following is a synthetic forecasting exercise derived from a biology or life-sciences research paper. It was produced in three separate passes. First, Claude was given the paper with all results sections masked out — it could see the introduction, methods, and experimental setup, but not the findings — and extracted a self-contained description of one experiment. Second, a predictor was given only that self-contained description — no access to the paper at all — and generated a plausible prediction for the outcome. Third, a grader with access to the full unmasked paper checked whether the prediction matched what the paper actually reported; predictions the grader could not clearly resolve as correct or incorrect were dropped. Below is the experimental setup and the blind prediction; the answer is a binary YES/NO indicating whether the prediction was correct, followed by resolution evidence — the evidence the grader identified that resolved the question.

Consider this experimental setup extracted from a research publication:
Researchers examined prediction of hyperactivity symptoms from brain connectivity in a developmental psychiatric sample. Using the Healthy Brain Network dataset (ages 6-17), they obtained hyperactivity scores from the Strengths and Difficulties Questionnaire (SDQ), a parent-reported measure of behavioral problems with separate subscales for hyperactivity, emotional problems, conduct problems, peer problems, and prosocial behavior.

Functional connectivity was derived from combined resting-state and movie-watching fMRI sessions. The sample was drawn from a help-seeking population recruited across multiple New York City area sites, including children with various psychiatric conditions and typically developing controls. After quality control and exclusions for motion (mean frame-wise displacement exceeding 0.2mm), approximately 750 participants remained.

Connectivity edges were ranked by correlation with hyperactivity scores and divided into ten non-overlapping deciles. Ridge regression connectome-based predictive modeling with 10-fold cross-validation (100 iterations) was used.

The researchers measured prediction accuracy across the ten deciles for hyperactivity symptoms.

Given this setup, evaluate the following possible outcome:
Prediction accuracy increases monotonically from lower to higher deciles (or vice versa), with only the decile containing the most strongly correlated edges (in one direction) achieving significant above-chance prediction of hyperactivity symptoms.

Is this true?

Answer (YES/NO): NO